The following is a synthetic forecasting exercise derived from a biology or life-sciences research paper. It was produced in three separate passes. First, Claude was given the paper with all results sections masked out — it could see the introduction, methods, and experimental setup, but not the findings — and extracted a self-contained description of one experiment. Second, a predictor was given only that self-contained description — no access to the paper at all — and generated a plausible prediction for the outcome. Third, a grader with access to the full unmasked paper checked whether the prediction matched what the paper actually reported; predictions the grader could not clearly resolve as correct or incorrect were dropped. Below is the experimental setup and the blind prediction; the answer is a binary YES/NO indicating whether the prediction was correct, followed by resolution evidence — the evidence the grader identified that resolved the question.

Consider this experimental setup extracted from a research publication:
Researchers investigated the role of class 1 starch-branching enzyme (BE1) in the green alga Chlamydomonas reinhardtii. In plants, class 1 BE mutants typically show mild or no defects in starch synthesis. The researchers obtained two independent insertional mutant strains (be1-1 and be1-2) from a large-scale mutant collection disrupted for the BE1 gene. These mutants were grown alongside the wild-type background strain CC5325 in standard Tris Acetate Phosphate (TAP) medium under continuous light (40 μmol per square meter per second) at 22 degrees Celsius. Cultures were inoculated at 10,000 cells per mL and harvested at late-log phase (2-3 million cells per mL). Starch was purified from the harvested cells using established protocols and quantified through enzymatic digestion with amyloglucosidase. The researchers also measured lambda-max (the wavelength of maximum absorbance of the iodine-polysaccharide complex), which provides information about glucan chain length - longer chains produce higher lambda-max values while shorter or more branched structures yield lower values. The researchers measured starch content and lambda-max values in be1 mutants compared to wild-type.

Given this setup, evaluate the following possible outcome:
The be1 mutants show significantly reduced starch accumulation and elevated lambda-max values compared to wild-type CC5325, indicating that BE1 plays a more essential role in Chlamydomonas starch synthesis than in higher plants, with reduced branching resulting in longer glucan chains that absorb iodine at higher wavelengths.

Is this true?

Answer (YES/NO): NO